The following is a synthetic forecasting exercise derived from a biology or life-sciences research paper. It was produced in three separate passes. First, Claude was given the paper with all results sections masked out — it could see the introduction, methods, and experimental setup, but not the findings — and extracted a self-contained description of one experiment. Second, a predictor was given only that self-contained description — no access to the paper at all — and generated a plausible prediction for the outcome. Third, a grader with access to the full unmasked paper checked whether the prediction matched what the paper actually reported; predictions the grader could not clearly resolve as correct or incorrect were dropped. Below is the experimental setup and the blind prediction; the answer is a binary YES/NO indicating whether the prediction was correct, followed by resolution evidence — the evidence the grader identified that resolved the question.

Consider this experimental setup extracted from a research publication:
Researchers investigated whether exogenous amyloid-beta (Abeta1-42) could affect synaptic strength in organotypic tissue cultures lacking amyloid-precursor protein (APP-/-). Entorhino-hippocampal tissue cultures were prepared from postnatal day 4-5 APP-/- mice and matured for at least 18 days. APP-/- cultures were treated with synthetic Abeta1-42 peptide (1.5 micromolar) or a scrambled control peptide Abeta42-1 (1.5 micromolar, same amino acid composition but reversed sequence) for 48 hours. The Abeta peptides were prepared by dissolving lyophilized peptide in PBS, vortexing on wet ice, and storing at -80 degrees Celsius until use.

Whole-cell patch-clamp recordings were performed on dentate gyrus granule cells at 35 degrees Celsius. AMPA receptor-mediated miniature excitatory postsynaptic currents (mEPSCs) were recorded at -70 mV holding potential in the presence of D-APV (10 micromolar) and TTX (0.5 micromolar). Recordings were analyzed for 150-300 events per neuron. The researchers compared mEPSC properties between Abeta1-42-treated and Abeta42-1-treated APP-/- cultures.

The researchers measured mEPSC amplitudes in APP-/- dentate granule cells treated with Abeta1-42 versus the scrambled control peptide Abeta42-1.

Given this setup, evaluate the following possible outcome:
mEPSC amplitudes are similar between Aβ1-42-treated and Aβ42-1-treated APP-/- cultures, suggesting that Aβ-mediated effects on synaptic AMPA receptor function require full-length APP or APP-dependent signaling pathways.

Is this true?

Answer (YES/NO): NO